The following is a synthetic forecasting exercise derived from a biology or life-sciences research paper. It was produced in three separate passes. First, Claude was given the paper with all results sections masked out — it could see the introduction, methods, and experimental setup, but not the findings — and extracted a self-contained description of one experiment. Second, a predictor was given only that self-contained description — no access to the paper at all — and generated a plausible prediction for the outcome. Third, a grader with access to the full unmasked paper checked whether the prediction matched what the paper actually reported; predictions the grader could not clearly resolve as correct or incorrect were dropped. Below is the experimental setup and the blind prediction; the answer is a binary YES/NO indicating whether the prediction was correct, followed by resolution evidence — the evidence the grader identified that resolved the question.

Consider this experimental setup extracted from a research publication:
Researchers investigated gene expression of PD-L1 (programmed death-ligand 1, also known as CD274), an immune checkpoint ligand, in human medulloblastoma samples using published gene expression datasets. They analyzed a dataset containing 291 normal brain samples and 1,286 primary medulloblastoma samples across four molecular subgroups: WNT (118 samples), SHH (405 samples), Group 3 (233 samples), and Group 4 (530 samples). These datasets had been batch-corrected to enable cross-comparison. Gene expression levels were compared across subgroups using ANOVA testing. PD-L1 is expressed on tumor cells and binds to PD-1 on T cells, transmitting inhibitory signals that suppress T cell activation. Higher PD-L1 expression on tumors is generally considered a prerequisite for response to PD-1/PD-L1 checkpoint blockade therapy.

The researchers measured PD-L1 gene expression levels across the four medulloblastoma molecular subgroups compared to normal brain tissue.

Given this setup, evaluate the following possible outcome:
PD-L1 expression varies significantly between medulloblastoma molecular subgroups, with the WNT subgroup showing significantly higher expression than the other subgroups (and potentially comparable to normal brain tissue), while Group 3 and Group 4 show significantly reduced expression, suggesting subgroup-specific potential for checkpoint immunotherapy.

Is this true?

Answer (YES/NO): NO